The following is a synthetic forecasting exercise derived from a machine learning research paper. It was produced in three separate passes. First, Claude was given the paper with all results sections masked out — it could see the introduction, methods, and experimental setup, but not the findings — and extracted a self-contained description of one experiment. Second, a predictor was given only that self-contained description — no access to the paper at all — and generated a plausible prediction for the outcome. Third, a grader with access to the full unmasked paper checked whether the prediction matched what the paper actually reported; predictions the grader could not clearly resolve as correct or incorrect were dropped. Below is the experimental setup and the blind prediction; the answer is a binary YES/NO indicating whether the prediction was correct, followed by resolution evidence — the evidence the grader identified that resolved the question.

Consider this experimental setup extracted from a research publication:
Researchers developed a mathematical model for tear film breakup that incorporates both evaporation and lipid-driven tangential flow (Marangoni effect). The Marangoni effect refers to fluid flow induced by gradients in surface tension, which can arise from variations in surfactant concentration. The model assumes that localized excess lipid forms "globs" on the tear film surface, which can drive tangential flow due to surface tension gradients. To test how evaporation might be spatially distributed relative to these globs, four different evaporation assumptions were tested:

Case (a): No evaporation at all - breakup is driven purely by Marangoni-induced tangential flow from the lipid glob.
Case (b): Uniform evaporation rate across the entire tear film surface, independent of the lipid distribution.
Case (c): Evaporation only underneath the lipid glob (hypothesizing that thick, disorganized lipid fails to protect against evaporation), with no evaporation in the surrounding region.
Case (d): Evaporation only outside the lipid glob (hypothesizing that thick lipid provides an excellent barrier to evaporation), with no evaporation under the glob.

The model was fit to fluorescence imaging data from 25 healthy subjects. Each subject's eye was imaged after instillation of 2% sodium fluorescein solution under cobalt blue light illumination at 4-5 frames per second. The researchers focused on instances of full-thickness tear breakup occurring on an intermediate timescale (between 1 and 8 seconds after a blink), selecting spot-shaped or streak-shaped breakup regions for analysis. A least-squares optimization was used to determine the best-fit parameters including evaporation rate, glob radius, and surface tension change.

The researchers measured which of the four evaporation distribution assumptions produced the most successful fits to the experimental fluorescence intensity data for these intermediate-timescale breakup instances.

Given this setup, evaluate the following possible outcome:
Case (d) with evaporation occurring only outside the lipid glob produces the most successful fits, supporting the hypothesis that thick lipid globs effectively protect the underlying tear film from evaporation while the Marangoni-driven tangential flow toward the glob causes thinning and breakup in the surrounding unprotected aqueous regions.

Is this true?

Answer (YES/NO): NO